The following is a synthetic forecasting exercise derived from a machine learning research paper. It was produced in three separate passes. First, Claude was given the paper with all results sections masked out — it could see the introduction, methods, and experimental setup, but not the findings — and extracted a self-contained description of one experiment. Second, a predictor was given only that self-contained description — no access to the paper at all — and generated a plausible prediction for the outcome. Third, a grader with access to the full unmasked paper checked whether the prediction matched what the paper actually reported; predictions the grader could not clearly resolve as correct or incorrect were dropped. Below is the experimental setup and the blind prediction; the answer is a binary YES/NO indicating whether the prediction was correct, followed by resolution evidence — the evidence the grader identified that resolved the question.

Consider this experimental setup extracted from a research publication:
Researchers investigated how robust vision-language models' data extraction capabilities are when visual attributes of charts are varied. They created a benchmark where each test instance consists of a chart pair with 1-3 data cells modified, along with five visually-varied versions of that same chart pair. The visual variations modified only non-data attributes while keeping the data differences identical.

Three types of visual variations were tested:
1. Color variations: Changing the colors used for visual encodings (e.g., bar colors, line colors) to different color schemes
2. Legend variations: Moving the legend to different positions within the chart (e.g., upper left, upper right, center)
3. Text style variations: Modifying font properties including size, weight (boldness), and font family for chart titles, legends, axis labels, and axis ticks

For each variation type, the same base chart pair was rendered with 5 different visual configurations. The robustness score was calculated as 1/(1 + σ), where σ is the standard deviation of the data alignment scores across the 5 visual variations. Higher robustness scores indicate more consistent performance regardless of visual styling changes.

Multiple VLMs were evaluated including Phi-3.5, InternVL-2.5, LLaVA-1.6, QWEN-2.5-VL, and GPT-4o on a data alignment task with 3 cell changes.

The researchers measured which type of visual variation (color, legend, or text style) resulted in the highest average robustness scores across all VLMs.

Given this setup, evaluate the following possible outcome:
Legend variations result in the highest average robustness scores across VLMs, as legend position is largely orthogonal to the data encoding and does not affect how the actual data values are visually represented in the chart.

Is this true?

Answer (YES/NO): NO